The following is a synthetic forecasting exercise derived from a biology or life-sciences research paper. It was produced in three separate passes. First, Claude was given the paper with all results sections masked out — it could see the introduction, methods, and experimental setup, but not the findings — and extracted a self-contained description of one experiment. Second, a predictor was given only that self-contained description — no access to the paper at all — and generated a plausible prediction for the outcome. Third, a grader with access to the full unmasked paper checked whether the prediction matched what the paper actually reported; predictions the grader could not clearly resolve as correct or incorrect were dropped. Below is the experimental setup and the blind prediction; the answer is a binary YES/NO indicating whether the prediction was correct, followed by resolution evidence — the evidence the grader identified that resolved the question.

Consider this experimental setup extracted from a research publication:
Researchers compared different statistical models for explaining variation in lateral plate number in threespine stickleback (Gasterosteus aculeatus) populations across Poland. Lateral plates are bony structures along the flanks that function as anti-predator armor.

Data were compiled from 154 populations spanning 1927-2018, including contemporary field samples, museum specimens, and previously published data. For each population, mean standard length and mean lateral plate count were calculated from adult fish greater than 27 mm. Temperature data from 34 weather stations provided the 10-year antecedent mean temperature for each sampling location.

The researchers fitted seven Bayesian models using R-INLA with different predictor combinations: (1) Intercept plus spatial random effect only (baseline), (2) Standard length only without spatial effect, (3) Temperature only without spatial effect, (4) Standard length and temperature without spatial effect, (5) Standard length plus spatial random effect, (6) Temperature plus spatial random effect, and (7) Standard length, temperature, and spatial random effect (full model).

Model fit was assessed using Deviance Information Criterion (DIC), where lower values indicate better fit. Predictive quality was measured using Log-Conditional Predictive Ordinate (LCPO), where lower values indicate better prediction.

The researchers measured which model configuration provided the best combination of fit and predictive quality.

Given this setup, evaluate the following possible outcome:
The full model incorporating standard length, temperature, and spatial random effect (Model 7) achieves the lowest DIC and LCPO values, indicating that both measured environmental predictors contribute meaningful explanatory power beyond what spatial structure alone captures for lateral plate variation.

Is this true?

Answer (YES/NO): YES